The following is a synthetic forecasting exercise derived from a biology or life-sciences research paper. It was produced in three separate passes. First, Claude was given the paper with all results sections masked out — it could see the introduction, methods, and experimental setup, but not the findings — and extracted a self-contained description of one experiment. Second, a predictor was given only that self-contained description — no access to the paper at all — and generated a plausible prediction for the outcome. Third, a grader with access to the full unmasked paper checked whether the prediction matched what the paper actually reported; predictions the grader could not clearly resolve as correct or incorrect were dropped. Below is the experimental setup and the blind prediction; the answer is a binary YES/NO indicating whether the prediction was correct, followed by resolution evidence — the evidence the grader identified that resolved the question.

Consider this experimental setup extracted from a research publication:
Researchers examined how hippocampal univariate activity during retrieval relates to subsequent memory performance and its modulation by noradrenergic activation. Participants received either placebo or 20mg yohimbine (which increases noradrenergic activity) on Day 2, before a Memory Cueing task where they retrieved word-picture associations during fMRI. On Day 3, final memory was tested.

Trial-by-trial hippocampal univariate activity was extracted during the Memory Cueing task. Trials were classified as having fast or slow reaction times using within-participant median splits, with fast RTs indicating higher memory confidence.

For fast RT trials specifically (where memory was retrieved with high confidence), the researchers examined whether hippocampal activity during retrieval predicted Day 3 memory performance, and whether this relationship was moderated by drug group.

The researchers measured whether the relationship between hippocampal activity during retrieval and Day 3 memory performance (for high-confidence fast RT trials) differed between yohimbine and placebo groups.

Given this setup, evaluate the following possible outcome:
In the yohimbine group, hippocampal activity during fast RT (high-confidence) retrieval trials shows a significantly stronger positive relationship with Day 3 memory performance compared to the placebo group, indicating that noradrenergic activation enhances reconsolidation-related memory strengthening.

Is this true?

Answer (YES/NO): NO